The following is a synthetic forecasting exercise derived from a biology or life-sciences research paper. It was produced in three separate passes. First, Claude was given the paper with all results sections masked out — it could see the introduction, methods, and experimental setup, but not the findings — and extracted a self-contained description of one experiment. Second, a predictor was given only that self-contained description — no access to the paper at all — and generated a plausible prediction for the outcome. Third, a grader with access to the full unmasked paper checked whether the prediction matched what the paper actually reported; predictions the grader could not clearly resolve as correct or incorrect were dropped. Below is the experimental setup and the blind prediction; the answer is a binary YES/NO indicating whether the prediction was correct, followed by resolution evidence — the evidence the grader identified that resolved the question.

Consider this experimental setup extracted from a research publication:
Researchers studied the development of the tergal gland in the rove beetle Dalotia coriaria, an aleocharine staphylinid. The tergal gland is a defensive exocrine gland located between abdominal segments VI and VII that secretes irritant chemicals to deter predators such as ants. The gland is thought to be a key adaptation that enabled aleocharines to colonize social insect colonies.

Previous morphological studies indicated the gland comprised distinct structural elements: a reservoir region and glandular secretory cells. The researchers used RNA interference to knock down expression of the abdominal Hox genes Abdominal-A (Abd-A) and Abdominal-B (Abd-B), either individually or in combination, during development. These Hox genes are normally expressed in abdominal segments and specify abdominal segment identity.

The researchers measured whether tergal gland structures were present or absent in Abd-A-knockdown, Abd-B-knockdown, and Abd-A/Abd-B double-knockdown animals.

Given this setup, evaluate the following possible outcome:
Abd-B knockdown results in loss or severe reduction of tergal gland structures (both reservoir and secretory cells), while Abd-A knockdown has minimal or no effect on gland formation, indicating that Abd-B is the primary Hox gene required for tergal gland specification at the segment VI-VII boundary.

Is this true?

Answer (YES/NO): NO